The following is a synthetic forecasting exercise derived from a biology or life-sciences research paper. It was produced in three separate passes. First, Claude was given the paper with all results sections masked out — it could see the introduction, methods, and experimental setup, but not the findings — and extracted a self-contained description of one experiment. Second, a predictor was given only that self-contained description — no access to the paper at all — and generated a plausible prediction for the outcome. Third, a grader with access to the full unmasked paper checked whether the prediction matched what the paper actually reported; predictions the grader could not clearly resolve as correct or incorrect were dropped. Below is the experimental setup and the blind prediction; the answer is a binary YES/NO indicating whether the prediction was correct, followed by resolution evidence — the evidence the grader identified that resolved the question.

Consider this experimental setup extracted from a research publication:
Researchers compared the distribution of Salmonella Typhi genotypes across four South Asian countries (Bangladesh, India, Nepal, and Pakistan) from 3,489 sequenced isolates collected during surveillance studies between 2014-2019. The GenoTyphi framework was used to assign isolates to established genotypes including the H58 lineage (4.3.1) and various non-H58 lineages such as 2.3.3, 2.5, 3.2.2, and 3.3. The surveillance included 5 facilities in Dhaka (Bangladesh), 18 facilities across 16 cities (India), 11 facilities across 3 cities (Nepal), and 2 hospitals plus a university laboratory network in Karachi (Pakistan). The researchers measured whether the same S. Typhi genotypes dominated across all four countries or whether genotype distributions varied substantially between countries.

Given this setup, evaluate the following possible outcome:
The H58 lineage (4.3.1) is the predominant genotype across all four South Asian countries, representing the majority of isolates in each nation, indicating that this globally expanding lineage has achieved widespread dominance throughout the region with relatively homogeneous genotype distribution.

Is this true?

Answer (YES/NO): NO